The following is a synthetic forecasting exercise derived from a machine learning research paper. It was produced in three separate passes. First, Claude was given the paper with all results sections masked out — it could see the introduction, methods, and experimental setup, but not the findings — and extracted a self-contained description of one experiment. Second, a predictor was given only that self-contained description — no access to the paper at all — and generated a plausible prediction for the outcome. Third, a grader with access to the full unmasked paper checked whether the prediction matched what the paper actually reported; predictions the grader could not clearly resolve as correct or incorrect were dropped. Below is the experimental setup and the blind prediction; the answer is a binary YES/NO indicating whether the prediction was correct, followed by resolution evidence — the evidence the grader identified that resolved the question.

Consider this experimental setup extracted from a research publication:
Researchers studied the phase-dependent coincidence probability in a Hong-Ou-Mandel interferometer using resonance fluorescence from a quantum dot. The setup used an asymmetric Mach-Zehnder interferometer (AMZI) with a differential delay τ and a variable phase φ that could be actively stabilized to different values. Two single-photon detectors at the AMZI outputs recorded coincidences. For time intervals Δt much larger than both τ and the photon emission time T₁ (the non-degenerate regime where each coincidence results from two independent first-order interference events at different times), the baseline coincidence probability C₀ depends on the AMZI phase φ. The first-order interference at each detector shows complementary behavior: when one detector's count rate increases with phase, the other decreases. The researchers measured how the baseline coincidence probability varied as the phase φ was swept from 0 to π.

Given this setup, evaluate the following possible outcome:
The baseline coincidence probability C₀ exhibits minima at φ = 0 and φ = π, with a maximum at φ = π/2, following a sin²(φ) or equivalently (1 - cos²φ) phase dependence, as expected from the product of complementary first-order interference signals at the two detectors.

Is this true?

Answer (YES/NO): YES